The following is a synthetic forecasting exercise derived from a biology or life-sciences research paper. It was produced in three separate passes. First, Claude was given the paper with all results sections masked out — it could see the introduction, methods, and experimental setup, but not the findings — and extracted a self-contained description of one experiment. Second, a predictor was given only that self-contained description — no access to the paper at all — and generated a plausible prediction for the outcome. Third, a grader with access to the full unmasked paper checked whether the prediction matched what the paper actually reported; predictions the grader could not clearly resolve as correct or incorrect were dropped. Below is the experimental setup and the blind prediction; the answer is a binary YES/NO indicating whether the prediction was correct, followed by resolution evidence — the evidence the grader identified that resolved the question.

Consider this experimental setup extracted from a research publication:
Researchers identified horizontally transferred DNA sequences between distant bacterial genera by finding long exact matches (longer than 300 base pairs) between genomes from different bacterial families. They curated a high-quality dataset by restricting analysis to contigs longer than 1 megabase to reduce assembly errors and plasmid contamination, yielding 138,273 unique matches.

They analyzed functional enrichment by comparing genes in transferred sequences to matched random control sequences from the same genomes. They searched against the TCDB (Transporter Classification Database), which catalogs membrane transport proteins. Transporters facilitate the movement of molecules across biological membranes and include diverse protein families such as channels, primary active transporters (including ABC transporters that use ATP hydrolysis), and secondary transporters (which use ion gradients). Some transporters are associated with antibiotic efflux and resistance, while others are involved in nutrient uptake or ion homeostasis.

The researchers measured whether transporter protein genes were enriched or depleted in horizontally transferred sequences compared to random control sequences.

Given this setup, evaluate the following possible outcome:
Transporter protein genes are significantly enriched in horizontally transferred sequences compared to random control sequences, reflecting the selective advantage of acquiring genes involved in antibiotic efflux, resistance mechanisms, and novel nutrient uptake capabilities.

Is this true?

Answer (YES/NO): NO